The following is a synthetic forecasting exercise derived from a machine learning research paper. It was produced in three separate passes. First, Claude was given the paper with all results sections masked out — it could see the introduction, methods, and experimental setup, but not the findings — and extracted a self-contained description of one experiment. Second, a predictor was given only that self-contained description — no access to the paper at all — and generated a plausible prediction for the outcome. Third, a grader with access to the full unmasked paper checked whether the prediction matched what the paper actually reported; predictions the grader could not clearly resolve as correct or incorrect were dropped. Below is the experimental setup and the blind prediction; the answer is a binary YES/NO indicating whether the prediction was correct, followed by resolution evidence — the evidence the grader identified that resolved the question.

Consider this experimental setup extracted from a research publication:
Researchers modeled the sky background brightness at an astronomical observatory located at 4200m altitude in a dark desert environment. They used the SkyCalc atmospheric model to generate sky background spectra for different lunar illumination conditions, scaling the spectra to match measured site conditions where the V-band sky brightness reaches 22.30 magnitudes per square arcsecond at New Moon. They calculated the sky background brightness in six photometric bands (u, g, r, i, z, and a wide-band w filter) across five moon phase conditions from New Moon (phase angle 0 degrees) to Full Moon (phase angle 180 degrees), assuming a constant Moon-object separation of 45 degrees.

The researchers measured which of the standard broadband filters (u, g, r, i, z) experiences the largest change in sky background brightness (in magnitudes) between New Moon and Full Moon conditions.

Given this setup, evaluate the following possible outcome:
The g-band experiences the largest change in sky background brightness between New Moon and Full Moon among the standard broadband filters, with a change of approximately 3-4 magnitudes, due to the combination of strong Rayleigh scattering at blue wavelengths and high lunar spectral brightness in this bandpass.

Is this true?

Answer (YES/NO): YES